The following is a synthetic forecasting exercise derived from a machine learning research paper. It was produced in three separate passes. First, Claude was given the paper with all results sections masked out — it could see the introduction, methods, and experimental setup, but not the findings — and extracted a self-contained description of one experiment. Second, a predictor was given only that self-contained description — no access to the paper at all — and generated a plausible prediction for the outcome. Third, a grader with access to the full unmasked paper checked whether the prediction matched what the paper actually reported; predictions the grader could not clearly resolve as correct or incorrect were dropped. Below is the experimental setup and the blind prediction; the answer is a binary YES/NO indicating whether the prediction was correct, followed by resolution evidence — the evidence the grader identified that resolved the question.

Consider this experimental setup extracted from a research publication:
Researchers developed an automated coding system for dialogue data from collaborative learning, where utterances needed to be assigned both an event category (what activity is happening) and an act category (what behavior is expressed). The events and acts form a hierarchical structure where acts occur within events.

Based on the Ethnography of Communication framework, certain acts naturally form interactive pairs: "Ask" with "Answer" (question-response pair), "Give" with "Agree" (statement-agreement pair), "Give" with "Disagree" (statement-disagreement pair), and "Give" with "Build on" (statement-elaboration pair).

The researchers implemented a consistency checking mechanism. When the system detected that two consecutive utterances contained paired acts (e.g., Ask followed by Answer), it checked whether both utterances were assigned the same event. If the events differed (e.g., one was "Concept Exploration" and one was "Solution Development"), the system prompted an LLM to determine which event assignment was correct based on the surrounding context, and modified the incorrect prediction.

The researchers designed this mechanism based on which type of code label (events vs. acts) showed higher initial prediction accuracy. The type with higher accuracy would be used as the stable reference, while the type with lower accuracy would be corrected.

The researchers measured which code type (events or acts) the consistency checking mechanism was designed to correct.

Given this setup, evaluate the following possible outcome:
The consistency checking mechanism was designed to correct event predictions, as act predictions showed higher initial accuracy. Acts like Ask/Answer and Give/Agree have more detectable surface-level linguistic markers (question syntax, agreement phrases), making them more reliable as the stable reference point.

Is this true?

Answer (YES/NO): YES